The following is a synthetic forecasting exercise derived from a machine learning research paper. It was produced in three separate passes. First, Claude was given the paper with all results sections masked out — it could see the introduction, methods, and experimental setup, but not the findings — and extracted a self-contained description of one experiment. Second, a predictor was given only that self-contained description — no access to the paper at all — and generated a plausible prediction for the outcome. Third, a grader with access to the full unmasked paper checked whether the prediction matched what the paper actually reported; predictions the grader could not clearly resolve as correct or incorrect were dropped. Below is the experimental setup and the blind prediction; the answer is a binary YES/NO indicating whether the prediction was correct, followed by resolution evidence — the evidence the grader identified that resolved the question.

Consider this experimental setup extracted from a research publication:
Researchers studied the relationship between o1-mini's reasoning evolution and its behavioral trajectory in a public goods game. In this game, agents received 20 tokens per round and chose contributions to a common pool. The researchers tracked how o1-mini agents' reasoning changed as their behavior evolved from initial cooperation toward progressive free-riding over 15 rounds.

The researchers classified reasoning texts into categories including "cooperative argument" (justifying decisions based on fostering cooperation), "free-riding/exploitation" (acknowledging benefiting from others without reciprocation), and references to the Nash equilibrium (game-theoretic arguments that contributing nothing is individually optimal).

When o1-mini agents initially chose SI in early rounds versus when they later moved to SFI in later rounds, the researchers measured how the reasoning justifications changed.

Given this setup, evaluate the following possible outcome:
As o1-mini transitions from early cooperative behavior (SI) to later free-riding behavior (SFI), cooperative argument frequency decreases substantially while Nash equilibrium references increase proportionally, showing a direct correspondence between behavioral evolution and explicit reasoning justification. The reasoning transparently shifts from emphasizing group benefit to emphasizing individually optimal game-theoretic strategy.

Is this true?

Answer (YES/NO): YES